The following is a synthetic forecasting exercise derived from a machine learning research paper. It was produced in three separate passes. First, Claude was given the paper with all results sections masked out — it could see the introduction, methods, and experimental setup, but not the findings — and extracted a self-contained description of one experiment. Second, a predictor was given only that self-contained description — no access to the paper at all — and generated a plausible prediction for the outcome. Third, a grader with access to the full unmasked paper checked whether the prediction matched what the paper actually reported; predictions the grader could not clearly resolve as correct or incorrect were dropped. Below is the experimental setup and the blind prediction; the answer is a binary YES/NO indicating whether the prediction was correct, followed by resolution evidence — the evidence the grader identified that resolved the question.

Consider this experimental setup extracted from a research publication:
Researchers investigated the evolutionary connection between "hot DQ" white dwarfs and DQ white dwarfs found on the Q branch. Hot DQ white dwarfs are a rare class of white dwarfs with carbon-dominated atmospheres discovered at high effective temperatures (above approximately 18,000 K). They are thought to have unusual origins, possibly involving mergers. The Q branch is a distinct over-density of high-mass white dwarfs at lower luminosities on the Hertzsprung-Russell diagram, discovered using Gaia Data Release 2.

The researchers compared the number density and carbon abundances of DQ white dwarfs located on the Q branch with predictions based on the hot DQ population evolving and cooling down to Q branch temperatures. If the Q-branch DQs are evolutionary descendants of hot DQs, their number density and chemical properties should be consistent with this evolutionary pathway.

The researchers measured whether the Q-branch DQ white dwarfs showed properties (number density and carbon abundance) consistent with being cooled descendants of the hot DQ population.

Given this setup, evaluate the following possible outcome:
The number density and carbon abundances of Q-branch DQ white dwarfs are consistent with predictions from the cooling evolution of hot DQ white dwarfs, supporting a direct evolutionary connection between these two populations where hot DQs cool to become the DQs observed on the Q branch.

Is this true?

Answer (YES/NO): YES